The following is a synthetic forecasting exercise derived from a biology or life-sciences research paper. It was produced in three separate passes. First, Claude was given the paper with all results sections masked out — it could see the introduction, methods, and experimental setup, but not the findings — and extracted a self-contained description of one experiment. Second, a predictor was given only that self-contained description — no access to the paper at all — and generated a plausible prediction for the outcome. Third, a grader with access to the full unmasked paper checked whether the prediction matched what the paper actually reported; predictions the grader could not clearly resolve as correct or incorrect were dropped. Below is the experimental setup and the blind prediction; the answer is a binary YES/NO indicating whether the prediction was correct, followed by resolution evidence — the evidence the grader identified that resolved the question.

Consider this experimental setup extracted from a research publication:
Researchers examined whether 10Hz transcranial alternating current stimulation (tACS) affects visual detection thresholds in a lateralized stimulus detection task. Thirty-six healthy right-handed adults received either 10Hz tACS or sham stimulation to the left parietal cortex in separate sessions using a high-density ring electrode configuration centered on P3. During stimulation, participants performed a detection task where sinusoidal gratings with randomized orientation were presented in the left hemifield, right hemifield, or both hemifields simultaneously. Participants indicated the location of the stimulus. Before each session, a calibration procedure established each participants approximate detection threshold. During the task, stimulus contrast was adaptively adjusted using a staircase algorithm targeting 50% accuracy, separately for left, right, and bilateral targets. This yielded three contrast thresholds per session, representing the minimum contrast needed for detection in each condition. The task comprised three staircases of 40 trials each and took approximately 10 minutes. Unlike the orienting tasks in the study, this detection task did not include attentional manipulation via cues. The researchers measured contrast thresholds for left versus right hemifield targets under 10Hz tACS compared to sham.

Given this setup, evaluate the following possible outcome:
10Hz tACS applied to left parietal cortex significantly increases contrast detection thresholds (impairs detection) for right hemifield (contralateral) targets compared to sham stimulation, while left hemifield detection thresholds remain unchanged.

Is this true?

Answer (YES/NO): NO